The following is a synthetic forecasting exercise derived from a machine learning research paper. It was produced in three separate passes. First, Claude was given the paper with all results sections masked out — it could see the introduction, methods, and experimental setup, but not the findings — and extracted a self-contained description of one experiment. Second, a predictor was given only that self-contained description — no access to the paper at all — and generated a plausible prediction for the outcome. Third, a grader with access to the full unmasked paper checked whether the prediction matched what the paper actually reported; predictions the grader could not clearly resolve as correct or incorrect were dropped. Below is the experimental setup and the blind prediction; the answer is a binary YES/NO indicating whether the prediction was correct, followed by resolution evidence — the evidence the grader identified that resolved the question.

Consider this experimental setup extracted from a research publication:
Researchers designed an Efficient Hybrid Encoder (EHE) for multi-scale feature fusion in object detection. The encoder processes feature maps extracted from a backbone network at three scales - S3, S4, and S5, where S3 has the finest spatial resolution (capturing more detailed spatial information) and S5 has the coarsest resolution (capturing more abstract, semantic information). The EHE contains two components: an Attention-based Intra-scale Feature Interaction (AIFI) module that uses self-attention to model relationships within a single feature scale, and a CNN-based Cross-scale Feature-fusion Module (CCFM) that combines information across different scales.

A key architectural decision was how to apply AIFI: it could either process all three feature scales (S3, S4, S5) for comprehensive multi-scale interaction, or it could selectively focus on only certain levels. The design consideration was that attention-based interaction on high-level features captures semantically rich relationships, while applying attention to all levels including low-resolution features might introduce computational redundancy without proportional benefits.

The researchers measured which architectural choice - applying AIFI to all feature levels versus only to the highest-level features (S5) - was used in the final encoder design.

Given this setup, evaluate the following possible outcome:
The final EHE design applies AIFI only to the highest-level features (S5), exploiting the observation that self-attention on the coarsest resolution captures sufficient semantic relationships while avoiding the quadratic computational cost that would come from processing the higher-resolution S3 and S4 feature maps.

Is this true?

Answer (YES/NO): YES